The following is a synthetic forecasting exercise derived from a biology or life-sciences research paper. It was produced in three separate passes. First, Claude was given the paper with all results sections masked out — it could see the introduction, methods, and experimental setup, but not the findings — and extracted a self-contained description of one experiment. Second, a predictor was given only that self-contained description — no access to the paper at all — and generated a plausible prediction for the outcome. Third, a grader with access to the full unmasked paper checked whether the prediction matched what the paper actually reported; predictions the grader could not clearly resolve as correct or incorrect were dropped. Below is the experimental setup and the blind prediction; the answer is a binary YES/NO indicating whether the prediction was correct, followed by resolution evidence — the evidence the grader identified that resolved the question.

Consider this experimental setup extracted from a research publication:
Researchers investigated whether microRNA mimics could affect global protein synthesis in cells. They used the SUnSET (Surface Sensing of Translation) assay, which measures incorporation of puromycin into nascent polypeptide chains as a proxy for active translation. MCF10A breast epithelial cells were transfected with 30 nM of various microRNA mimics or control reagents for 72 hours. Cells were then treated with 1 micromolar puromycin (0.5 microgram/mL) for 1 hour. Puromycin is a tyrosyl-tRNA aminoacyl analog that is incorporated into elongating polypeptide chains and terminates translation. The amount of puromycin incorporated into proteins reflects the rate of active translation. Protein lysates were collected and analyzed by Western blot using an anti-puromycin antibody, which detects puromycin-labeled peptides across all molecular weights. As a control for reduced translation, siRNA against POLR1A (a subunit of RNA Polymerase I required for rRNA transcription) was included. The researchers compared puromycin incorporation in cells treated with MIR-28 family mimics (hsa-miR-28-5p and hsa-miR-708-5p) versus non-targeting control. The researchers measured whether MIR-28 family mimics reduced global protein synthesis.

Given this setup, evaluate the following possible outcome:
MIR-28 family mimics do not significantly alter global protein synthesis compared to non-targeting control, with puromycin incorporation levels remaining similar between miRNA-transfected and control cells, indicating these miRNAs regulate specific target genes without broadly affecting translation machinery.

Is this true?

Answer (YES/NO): NO